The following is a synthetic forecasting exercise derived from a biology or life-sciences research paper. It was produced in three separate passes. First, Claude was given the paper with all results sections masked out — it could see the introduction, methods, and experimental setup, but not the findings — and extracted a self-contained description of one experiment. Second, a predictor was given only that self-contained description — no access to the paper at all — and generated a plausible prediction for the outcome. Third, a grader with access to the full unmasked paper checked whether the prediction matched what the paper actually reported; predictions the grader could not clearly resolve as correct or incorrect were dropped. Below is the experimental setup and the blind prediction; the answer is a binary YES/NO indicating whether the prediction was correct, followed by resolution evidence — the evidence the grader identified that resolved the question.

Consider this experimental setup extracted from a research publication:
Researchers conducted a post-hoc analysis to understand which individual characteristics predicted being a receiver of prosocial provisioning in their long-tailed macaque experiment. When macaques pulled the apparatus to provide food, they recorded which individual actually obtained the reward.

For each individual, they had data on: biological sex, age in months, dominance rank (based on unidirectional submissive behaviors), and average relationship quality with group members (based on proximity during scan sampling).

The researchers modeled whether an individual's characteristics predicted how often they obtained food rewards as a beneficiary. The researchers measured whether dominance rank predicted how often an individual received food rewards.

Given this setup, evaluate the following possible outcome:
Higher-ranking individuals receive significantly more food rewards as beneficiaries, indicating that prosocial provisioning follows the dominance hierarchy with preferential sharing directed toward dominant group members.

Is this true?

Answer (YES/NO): YES